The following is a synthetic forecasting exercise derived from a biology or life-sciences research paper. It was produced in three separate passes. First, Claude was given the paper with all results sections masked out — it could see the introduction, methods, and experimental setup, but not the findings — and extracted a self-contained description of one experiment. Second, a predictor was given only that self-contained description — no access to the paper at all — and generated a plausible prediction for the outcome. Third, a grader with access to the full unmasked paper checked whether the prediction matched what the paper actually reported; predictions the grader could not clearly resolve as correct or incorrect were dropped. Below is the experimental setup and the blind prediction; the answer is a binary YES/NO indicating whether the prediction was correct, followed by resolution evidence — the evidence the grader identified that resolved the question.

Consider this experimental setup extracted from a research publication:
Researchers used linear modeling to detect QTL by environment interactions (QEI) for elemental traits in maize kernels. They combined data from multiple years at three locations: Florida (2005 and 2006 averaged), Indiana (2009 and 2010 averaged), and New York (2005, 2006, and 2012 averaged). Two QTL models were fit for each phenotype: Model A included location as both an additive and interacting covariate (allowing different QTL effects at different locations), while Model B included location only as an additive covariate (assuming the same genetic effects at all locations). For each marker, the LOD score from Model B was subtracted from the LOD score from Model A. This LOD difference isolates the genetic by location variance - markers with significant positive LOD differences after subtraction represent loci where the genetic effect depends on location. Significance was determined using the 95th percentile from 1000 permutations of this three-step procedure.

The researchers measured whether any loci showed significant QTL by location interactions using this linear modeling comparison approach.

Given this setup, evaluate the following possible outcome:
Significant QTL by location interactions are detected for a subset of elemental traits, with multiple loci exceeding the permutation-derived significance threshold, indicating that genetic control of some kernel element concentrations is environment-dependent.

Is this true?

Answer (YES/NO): YES